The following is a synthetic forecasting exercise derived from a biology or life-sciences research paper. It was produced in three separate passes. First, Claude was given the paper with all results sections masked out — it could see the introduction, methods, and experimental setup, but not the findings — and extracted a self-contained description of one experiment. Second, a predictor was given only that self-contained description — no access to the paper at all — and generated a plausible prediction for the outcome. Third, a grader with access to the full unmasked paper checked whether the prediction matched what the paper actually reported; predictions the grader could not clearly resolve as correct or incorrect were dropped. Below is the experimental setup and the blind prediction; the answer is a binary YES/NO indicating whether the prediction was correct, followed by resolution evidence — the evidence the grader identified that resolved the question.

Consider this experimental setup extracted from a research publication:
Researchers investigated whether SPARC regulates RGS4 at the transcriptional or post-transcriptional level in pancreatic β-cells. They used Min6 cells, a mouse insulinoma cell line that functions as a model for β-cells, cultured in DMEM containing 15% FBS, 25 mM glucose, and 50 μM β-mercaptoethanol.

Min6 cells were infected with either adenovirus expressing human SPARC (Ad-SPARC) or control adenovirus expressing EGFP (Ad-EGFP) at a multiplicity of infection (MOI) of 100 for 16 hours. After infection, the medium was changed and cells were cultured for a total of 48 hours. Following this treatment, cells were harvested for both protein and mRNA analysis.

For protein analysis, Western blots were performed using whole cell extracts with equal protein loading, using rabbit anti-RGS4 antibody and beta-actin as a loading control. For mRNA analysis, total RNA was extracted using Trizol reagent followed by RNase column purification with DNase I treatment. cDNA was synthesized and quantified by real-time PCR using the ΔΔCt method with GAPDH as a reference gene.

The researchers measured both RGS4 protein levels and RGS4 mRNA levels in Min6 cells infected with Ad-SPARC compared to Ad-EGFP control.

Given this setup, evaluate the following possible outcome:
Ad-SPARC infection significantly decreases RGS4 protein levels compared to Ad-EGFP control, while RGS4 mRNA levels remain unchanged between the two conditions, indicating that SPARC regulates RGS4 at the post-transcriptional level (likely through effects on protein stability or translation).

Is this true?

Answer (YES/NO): NO